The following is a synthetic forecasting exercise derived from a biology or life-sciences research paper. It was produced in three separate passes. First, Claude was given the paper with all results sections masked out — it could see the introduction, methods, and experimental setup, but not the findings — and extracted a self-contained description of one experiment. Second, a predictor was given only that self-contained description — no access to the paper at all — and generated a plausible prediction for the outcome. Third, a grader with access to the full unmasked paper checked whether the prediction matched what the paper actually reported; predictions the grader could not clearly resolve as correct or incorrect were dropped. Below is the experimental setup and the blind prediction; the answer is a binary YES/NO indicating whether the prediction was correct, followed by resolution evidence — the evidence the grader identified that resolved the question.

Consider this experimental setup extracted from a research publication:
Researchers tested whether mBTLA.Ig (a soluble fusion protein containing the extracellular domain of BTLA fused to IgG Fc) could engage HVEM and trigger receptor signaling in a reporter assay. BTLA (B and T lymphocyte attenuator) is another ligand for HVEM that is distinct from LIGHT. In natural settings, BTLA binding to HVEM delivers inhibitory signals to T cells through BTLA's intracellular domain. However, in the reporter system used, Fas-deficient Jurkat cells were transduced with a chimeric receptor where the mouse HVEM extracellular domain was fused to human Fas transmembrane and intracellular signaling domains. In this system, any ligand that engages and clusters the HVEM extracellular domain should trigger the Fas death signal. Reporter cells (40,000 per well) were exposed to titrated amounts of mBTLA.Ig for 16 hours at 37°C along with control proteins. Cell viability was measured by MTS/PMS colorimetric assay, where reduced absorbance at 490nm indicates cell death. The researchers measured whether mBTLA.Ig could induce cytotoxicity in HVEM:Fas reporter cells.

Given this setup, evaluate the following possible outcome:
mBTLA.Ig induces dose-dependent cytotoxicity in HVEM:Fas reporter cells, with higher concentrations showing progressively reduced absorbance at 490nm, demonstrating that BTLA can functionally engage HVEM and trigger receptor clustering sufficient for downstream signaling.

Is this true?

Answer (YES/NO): NO